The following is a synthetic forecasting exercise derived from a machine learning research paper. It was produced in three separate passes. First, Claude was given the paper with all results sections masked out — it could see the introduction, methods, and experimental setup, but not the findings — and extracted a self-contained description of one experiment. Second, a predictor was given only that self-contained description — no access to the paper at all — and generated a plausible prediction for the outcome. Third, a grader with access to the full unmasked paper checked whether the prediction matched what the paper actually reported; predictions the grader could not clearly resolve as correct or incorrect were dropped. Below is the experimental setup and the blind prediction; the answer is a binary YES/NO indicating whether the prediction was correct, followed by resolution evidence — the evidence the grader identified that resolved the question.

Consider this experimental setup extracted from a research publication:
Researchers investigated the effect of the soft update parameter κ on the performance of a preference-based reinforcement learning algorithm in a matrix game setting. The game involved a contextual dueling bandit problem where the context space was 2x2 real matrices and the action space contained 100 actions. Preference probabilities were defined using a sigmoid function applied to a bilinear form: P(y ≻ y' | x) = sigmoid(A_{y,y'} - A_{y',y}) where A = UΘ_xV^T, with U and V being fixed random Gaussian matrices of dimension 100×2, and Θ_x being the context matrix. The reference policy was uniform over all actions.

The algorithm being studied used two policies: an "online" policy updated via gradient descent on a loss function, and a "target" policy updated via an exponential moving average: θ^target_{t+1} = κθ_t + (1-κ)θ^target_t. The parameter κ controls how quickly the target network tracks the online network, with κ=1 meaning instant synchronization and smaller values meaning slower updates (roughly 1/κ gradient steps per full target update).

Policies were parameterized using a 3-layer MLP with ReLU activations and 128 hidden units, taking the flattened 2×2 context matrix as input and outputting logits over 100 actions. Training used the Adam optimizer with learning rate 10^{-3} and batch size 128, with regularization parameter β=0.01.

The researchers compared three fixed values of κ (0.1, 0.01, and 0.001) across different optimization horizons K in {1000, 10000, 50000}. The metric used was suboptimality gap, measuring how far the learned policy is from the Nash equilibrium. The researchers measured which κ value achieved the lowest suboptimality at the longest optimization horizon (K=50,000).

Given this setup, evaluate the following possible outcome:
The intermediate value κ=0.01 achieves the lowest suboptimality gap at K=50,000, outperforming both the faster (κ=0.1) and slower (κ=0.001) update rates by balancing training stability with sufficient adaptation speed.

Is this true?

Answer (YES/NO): NO